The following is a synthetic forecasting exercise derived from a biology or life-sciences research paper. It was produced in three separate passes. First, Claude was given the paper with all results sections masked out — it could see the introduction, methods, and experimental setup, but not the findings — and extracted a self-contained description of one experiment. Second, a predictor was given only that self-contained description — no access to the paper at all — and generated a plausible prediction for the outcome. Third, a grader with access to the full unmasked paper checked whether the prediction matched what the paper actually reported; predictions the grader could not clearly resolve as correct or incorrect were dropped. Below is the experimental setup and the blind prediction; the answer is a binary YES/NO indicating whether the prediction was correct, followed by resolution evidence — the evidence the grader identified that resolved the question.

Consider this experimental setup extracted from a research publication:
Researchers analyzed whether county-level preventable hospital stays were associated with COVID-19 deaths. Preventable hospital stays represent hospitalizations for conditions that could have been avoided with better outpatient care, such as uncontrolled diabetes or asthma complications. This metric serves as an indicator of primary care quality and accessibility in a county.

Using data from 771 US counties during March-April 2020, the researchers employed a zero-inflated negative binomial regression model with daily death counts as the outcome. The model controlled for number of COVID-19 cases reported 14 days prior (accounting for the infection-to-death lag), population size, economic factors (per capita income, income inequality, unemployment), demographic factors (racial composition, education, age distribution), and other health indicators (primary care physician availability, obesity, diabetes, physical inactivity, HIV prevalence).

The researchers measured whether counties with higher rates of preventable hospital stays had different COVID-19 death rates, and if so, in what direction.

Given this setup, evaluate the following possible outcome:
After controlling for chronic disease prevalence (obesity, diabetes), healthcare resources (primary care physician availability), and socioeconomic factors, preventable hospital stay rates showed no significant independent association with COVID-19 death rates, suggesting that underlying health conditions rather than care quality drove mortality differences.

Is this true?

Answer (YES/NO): NO